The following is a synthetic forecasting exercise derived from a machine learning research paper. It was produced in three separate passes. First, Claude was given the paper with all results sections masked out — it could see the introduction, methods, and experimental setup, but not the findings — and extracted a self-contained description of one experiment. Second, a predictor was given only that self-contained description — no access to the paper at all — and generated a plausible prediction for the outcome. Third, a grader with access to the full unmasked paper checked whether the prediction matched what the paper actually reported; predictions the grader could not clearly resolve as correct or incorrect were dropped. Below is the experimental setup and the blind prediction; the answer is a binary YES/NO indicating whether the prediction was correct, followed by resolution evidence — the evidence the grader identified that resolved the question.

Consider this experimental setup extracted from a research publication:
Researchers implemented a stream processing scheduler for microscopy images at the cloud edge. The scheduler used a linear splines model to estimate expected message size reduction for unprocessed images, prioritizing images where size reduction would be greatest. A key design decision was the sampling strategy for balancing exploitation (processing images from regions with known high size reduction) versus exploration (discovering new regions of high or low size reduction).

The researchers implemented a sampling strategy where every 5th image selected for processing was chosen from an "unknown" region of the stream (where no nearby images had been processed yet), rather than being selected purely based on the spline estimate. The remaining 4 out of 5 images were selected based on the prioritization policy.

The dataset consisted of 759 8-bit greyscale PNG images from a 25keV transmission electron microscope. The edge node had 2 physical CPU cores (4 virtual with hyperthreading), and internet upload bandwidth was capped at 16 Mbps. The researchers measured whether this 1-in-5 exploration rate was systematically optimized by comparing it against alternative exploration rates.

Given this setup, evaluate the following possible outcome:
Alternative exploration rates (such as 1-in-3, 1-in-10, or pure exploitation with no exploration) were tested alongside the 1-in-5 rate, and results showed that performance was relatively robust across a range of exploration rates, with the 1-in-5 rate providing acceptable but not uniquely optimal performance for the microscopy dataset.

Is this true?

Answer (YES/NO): NO